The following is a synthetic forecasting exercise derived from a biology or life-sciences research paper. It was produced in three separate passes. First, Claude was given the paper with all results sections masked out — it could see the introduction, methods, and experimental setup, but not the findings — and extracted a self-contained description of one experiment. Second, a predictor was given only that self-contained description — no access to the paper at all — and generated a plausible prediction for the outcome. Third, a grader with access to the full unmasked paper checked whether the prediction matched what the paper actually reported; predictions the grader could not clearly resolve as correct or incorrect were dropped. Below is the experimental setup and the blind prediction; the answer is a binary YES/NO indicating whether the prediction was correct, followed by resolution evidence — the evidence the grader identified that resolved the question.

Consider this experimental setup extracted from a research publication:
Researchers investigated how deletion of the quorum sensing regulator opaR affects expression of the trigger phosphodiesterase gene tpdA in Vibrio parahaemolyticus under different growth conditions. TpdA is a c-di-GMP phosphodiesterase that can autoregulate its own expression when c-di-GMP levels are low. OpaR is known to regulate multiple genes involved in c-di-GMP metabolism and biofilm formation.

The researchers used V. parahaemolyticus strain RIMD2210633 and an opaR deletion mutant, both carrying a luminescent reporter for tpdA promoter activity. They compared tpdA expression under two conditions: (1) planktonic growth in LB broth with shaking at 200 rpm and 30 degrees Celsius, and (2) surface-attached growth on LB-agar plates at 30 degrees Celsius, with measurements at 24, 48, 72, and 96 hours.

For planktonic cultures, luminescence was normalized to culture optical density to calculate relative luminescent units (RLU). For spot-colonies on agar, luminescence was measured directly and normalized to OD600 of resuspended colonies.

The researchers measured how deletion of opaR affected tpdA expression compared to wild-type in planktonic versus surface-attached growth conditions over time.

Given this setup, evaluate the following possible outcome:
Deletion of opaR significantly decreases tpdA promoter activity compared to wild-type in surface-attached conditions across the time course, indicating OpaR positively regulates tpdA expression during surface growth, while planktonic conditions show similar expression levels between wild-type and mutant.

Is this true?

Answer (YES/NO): NO